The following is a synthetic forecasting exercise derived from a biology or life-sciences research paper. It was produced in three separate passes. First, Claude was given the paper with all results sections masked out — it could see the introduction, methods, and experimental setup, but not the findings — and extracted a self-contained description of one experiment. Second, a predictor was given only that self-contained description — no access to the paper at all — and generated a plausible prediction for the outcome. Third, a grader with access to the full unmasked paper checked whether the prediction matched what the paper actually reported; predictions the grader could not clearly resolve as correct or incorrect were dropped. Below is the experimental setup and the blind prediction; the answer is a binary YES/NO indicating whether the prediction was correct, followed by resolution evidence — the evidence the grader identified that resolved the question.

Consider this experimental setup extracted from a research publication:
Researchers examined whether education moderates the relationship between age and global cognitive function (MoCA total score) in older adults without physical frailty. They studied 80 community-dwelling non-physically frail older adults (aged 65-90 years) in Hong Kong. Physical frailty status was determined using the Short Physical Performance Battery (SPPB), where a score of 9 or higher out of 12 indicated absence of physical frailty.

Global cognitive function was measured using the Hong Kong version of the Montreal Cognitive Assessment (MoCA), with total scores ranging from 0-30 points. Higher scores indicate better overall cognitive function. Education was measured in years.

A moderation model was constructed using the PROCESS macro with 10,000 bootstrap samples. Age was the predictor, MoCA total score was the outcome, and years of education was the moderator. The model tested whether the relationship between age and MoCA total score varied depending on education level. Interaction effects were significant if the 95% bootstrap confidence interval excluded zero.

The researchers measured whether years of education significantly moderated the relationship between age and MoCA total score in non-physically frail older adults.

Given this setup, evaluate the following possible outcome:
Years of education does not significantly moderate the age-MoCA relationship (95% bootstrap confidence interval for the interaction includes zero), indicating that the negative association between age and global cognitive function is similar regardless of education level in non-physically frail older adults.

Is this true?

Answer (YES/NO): YES